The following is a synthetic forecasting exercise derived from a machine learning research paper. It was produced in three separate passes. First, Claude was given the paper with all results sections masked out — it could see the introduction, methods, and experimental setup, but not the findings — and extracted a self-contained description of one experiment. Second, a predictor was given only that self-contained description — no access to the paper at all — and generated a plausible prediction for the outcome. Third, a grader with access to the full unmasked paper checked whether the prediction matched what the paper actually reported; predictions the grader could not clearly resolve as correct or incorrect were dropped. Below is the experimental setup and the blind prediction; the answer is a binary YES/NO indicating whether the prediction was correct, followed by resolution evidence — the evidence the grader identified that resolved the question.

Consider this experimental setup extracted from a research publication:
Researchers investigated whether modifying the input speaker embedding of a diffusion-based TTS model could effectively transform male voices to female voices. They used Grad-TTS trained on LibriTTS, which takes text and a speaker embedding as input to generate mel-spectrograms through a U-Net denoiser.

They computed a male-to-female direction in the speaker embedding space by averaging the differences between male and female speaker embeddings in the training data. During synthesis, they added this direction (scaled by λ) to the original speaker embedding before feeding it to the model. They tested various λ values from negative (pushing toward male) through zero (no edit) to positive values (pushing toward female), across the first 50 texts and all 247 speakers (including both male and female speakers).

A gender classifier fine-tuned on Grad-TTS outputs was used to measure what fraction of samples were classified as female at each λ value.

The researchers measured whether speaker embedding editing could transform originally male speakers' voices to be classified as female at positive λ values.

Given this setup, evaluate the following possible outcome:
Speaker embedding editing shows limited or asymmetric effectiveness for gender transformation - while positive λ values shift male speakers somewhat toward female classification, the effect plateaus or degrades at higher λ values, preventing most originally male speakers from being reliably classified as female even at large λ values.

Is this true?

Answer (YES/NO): NO